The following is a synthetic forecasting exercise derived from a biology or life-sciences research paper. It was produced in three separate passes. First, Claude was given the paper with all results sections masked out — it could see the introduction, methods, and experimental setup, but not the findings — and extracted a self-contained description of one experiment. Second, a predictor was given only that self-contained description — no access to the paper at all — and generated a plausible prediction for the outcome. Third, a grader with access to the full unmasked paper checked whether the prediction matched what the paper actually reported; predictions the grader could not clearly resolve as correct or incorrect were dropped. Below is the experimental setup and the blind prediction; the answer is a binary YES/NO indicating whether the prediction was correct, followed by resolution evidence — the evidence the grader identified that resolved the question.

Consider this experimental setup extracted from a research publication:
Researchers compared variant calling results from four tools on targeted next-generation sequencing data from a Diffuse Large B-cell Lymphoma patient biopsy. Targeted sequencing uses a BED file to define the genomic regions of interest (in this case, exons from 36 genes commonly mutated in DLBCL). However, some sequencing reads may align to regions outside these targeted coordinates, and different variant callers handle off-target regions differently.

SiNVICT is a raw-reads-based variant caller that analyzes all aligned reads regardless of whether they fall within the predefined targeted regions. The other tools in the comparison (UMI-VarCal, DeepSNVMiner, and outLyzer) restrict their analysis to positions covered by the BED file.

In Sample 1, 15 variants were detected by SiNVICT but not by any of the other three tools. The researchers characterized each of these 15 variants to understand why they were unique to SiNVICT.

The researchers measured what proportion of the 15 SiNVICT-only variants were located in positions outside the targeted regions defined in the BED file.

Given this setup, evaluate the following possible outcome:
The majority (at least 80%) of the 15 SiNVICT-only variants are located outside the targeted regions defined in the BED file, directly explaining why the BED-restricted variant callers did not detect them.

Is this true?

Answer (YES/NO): NO